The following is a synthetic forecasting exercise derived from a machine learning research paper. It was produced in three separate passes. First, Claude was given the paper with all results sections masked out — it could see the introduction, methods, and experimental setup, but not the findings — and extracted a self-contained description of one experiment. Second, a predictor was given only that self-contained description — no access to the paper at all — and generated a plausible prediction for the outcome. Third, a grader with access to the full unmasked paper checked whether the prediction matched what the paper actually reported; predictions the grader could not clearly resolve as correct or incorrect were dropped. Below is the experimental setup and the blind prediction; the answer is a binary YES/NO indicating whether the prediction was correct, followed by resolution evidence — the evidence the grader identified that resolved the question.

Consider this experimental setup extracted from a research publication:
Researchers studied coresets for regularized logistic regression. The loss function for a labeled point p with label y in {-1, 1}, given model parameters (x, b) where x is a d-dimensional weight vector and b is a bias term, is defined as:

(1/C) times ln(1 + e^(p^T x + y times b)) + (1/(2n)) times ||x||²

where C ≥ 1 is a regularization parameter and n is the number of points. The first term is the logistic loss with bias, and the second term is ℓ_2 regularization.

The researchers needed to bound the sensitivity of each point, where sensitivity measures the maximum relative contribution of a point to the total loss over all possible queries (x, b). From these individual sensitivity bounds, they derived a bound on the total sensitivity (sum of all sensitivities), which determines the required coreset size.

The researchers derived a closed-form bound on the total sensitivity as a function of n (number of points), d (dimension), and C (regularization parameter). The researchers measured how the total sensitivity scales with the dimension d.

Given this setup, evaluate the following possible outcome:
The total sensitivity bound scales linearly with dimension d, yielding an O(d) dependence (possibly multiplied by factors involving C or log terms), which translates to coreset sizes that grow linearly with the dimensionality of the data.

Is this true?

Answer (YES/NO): YES